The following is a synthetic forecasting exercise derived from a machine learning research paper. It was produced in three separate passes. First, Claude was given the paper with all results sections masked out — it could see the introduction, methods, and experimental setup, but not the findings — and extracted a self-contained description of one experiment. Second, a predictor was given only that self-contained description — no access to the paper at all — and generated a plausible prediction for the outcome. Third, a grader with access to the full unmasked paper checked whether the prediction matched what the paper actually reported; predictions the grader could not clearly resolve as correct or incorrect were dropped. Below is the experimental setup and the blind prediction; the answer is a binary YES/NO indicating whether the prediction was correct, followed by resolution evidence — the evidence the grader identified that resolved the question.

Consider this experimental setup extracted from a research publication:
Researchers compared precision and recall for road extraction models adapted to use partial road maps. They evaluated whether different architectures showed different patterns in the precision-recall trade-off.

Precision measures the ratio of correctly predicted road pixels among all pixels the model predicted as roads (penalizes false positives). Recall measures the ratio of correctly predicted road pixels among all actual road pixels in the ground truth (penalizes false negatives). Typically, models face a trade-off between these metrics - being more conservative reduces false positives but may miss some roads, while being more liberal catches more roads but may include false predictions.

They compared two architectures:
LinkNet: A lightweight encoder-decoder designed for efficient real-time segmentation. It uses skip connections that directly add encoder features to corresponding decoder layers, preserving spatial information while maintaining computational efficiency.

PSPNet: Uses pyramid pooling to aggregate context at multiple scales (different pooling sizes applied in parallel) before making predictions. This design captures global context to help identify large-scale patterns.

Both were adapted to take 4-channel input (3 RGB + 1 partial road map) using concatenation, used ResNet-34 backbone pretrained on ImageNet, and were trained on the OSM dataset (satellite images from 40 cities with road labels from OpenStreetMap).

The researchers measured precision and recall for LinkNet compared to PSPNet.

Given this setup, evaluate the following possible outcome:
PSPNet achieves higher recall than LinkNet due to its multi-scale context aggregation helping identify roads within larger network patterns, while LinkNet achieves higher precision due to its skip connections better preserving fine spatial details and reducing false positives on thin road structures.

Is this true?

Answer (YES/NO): NO